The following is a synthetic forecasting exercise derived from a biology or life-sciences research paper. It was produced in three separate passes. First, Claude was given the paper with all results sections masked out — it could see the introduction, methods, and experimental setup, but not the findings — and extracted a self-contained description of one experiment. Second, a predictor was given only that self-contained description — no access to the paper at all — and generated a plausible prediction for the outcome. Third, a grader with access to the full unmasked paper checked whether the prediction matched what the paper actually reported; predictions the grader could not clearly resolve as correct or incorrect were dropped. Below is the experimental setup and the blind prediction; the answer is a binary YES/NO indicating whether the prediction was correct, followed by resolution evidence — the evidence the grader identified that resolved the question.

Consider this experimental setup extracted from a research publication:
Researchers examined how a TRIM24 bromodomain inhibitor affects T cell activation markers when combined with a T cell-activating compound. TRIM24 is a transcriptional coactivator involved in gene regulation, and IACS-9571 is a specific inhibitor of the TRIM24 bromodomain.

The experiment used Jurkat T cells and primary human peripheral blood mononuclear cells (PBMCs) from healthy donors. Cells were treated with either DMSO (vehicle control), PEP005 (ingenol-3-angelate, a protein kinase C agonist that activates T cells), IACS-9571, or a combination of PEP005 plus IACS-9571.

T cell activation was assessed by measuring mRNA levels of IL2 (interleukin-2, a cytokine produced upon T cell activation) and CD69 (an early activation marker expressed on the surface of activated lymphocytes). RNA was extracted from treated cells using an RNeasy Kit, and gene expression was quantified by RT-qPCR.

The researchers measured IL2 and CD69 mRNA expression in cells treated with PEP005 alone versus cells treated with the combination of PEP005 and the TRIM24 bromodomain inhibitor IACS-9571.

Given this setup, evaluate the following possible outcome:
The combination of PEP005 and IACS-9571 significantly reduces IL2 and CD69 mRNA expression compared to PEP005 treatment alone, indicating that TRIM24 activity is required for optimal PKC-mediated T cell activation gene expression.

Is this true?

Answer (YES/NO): YES